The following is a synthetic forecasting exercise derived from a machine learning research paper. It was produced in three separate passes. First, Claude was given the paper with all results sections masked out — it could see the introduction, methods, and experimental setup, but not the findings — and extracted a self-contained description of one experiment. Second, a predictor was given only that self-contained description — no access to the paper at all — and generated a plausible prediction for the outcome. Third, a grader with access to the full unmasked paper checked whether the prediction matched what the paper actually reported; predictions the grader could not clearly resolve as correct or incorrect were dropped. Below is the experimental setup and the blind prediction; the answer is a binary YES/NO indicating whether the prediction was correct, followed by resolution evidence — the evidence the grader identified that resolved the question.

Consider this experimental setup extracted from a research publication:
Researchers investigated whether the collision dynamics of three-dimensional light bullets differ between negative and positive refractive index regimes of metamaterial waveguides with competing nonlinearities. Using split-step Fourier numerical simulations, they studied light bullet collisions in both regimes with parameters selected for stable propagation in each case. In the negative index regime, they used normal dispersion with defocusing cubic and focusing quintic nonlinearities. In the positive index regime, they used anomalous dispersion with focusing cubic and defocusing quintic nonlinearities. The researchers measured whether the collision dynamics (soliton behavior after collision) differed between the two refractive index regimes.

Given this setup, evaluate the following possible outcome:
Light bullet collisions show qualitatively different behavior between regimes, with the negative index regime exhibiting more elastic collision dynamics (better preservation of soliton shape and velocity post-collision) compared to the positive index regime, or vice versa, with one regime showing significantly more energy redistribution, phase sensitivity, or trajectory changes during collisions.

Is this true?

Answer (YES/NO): NO